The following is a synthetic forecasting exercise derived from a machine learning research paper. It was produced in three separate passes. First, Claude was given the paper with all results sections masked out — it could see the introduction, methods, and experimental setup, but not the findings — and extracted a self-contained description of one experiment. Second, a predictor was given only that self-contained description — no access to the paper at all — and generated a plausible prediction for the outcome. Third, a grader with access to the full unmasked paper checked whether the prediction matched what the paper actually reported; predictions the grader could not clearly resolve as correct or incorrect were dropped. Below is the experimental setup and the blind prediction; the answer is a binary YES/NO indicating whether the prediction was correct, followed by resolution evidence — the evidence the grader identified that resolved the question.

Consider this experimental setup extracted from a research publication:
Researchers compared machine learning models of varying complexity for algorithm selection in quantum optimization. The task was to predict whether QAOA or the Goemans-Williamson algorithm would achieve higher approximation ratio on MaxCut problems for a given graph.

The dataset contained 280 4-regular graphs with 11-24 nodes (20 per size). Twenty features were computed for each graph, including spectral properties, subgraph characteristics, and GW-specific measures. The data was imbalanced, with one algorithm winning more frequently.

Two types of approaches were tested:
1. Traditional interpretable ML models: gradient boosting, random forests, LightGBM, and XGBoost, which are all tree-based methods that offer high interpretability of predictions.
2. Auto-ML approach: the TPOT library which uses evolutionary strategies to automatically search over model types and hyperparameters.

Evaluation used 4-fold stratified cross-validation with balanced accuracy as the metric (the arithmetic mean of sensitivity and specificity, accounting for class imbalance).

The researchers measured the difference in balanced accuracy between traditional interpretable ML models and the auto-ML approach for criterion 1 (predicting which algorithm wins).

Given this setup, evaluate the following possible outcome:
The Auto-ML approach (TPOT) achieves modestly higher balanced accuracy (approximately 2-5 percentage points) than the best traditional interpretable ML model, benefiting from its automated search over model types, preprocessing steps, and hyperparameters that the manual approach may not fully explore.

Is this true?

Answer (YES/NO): NO